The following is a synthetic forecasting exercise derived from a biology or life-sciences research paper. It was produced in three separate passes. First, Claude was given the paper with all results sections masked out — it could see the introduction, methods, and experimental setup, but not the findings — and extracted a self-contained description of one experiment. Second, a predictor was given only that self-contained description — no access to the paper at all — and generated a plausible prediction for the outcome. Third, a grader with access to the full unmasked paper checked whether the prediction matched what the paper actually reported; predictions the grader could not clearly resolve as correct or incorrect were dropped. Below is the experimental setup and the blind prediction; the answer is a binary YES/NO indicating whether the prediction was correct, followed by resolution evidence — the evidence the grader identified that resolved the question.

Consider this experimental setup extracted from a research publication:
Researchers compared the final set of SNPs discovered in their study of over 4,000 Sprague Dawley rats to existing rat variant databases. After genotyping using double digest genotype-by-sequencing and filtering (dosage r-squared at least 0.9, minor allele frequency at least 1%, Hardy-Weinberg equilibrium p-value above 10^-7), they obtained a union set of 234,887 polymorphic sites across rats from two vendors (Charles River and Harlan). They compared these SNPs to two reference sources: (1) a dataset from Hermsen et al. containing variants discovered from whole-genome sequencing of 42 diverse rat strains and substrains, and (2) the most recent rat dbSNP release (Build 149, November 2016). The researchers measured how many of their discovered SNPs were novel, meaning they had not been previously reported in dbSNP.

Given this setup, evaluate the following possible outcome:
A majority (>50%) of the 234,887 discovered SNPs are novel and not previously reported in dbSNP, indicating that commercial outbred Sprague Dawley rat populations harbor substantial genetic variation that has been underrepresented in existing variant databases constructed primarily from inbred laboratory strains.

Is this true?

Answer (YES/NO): YES